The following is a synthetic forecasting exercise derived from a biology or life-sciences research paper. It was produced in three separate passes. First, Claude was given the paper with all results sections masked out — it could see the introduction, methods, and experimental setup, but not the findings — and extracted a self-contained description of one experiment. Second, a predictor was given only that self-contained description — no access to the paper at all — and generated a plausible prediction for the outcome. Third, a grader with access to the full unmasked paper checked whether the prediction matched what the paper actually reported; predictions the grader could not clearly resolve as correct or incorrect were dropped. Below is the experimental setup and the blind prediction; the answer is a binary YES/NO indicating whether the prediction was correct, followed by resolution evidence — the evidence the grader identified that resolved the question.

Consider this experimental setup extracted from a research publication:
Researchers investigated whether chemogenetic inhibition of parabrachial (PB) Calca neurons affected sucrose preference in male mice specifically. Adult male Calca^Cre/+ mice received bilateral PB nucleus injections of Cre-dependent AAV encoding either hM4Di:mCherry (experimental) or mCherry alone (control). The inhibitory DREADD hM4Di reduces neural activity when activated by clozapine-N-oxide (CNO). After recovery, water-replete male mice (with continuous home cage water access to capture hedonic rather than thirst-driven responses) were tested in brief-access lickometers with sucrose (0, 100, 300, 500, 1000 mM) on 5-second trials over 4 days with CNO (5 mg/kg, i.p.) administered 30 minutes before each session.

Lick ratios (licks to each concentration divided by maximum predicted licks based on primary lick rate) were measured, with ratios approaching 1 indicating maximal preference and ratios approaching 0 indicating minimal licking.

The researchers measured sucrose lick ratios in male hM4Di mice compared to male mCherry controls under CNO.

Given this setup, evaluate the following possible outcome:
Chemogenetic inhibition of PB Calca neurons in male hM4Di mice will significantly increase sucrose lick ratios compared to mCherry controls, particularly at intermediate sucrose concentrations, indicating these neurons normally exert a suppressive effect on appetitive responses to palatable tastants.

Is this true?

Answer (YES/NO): NO